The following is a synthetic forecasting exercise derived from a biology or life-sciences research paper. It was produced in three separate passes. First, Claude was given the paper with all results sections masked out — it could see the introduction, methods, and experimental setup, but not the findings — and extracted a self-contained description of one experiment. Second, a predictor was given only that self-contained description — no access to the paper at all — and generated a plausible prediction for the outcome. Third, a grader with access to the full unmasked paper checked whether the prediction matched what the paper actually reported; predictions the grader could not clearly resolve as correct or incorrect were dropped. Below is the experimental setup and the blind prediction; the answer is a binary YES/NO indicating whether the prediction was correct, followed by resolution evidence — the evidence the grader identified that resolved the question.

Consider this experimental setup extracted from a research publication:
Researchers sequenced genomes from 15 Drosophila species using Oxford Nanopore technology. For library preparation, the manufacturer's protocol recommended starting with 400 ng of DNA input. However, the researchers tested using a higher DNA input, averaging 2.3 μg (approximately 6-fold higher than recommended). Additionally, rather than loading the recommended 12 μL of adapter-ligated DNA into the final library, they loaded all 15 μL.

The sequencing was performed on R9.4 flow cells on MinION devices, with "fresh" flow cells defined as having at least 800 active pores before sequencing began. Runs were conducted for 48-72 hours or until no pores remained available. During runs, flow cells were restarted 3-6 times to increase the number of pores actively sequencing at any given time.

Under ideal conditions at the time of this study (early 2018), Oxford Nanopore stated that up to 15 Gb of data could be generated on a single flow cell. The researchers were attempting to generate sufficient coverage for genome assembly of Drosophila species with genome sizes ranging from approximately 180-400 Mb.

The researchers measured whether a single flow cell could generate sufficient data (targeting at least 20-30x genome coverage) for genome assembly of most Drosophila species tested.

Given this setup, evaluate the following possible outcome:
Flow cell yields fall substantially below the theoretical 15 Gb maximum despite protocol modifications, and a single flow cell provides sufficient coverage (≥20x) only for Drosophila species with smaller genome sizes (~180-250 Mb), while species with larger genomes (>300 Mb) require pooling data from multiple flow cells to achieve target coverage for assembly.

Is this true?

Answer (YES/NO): NO